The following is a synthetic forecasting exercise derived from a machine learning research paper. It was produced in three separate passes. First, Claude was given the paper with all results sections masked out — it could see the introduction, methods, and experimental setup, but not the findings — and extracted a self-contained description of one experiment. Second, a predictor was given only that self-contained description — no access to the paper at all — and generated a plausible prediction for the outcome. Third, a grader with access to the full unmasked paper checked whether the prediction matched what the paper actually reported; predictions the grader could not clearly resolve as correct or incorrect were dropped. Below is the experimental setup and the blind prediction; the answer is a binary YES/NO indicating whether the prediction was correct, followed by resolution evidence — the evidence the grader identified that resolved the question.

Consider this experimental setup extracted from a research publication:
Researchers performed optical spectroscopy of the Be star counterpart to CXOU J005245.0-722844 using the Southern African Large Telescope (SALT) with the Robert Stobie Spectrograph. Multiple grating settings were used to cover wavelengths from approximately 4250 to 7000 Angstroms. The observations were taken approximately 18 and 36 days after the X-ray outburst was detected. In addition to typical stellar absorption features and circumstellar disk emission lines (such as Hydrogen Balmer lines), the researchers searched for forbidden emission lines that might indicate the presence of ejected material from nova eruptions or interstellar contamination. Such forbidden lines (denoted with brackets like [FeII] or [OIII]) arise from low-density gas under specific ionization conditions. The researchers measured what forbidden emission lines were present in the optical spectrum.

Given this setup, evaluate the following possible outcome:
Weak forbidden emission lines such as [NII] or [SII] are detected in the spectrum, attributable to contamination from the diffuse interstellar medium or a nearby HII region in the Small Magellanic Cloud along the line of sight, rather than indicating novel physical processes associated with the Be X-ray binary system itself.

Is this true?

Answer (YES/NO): NO